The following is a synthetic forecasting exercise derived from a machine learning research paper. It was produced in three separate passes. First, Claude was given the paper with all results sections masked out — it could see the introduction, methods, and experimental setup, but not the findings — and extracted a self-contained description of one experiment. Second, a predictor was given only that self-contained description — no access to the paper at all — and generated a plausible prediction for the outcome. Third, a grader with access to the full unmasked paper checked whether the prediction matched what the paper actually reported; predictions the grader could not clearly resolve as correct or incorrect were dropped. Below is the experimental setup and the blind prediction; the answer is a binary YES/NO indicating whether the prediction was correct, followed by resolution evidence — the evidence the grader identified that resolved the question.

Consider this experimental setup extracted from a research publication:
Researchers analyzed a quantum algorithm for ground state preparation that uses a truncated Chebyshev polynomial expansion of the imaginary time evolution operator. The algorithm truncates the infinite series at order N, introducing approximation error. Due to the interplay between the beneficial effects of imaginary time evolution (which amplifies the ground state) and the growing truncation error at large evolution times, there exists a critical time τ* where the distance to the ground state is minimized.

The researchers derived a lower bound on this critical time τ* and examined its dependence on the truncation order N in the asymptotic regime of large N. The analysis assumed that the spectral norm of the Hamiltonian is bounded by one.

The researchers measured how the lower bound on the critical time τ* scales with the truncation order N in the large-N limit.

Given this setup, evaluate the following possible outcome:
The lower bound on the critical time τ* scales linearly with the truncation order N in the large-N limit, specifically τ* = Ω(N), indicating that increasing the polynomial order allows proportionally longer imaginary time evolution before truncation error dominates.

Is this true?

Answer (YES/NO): YES